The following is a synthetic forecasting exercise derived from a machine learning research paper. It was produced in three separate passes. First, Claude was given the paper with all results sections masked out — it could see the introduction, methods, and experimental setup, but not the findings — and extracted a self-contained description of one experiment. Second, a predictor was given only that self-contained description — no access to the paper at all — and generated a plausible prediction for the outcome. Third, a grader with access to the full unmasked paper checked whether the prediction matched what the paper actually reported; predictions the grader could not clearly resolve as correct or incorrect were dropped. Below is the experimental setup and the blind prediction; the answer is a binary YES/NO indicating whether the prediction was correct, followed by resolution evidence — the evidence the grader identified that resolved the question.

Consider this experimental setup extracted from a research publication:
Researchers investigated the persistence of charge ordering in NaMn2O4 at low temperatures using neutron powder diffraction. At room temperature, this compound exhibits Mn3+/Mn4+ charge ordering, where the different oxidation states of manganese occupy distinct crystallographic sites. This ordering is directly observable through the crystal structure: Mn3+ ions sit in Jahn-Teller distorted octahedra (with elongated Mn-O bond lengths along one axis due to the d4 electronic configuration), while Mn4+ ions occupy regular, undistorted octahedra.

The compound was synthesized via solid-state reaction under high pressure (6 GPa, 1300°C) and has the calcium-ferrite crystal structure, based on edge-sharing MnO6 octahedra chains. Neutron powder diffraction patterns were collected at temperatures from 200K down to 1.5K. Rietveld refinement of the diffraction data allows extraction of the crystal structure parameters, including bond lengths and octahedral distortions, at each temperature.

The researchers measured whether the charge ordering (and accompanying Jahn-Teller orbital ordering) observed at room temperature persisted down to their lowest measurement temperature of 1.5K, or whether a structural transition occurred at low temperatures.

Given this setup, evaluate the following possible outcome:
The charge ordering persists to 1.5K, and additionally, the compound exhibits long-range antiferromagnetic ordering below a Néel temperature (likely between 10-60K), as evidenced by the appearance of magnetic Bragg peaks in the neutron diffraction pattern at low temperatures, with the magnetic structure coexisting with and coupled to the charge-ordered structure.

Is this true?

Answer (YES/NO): YES